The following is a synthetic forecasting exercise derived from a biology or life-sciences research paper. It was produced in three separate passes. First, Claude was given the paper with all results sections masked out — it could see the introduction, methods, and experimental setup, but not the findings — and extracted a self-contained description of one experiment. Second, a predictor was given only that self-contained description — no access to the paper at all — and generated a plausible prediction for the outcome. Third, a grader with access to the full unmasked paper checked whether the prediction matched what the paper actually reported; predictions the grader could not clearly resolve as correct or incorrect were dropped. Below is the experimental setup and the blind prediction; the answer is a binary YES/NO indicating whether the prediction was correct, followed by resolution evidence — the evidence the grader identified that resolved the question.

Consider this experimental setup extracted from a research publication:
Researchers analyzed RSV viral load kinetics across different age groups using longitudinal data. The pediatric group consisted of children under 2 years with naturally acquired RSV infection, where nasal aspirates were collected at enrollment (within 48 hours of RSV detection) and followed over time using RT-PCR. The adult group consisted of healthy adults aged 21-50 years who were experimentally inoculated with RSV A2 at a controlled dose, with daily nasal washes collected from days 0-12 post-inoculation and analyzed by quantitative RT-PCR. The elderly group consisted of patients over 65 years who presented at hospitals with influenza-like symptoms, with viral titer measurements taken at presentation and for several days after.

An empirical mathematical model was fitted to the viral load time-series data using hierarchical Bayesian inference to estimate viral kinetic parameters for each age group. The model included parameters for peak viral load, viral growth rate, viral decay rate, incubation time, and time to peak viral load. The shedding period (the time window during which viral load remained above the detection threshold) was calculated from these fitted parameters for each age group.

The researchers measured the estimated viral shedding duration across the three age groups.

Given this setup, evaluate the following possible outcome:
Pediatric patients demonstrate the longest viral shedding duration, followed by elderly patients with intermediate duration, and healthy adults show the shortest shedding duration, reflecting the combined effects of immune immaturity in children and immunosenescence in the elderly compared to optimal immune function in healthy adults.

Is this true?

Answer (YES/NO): YES